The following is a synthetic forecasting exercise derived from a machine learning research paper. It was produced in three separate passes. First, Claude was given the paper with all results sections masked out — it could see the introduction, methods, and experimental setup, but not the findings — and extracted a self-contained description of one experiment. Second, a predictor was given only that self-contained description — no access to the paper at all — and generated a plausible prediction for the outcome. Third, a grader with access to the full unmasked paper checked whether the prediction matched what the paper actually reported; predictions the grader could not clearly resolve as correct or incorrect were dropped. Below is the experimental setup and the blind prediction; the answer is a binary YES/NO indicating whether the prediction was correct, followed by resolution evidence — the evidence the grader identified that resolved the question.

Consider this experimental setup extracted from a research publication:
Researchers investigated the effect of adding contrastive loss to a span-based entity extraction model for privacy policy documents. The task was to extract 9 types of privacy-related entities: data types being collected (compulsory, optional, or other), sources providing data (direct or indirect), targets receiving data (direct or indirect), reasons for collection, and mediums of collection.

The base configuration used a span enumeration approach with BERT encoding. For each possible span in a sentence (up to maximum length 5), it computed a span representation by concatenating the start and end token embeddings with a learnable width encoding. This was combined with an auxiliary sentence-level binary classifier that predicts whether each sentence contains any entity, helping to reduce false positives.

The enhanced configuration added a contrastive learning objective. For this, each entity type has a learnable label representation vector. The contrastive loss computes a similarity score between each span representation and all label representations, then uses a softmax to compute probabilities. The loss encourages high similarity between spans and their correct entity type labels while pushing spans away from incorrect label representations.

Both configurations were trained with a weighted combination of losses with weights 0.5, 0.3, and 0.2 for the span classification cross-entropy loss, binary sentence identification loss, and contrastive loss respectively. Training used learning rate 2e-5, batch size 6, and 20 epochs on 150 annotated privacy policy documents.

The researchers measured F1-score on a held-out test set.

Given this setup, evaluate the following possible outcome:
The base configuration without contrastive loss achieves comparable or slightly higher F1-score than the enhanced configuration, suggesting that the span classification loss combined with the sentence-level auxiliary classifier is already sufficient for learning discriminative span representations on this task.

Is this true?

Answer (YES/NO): NO